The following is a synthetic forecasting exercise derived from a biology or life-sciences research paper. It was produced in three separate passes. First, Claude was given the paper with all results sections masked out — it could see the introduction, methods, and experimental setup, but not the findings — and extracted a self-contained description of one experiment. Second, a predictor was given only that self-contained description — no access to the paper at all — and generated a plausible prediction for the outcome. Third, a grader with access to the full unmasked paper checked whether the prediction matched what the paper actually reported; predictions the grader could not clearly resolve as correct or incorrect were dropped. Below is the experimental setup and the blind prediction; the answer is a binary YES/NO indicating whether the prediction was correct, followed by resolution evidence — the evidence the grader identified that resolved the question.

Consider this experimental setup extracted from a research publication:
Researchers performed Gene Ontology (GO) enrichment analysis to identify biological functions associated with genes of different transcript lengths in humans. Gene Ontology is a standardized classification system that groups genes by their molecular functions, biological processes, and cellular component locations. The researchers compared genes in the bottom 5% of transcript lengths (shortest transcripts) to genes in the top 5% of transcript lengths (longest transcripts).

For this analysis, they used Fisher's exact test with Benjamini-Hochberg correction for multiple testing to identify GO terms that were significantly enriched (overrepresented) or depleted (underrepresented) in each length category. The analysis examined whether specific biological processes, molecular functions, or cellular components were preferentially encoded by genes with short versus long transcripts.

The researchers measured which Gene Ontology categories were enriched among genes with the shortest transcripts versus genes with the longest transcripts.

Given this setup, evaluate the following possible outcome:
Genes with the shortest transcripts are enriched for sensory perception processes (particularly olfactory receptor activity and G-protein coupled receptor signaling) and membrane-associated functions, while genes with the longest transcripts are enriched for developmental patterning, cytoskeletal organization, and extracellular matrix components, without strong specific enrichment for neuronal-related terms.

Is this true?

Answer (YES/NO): NO